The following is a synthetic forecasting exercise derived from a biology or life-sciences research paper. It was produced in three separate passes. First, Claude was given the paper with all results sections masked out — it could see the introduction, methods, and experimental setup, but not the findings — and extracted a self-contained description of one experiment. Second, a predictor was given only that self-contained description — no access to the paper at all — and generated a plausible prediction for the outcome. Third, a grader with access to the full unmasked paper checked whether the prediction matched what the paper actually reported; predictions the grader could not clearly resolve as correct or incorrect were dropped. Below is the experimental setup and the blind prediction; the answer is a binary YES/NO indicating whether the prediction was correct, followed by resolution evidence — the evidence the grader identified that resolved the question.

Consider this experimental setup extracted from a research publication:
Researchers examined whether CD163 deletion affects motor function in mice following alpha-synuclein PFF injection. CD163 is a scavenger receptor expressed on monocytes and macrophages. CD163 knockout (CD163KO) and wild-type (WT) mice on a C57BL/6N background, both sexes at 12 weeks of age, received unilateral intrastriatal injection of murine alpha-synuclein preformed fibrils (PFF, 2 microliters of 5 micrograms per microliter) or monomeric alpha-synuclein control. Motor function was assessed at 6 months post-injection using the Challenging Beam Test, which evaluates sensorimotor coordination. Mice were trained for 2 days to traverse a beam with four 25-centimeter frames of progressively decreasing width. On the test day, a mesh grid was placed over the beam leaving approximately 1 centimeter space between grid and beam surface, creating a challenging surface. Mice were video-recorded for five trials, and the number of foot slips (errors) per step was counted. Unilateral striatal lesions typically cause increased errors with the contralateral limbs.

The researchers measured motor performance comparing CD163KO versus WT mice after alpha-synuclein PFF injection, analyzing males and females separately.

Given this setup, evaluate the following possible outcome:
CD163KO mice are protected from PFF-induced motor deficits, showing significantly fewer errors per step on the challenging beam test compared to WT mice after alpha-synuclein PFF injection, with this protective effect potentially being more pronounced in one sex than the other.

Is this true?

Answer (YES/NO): NO